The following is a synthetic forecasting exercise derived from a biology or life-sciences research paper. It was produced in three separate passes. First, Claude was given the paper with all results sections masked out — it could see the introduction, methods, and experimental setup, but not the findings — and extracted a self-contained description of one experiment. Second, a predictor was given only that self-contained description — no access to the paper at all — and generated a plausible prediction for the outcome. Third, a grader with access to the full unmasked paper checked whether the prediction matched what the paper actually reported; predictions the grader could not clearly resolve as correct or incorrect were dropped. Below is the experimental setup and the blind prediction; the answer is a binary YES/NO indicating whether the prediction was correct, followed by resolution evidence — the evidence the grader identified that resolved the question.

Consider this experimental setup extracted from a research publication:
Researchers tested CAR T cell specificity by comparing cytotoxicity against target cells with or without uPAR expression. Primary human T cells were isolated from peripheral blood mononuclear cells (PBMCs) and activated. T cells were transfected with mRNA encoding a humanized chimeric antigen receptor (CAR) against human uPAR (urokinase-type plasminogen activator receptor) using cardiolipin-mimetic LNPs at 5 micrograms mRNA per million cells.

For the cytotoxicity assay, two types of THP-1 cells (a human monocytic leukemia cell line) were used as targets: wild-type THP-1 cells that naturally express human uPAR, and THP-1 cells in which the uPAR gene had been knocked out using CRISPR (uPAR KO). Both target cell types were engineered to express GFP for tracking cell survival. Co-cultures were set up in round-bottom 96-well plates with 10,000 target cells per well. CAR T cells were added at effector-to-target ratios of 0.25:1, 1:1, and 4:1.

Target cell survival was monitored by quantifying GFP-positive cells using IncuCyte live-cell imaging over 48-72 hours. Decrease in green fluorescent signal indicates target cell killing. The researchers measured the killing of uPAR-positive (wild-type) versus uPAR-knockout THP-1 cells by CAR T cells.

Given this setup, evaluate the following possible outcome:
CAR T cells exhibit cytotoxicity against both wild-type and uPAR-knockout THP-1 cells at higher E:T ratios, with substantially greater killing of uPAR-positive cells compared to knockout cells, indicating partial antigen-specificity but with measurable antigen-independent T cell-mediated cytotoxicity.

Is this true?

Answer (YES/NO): NO